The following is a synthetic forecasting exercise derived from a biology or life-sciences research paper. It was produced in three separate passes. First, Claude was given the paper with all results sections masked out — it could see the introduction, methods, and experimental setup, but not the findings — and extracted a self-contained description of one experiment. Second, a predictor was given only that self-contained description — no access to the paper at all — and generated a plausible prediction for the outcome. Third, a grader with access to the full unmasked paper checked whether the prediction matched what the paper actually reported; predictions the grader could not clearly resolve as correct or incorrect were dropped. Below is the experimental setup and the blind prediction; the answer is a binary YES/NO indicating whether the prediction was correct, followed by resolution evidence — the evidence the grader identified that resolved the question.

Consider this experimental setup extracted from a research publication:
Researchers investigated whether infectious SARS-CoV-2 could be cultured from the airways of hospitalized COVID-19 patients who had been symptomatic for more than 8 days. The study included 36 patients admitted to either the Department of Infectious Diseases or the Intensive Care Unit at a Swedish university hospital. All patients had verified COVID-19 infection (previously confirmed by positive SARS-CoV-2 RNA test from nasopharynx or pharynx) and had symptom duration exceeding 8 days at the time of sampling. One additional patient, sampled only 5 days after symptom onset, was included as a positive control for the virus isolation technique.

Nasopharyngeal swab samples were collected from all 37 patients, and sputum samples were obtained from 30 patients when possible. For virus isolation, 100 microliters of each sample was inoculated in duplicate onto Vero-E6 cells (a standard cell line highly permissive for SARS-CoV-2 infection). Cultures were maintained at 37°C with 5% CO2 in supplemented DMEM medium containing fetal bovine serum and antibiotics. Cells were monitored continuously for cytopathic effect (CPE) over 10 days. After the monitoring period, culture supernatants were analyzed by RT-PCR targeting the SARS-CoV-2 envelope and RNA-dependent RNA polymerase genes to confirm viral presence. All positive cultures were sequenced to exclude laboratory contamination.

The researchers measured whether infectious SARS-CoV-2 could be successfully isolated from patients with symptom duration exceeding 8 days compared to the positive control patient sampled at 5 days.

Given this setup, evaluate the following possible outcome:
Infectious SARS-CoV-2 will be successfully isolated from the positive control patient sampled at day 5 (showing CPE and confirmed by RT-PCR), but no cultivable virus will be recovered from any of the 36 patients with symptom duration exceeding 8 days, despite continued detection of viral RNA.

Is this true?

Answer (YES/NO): NO